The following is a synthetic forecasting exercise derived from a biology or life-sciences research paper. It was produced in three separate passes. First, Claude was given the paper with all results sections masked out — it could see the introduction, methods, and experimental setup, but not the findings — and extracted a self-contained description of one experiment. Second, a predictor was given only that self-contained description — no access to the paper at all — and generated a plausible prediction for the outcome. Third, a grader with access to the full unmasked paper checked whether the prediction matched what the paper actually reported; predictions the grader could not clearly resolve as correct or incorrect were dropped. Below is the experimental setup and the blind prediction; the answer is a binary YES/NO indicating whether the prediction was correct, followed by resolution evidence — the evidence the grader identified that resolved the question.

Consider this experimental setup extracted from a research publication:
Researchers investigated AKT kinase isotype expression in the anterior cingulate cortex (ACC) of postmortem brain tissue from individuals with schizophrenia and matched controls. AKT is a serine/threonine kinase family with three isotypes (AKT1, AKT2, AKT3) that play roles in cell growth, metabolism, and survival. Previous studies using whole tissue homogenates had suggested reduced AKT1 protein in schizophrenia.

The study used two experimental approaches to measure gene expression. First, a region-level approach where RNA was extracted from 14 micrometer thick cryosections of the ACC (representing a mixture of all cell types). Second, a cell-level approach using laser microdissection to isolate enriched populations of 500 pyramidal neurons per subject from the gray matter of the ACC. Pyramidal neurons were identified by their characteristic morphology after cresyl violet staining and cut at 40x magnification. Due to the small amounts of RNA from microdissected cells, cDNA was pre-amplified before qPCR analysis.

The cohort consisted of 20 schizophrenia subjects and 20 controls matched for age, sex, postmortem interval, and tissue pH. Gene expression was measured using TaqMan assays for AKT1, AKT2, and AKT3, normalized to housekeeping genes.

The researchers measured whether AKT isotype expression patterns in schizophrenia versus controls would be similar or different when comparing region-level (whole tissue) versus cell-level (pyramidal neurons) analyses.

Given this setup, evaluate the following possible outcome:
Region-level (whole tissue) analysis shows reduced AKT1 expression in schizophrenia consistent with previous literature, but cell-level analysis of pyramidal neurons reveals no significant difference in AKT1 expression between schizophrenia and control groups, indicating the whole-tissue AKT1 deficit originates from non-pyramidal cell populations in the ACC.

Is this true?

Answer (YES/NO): NO